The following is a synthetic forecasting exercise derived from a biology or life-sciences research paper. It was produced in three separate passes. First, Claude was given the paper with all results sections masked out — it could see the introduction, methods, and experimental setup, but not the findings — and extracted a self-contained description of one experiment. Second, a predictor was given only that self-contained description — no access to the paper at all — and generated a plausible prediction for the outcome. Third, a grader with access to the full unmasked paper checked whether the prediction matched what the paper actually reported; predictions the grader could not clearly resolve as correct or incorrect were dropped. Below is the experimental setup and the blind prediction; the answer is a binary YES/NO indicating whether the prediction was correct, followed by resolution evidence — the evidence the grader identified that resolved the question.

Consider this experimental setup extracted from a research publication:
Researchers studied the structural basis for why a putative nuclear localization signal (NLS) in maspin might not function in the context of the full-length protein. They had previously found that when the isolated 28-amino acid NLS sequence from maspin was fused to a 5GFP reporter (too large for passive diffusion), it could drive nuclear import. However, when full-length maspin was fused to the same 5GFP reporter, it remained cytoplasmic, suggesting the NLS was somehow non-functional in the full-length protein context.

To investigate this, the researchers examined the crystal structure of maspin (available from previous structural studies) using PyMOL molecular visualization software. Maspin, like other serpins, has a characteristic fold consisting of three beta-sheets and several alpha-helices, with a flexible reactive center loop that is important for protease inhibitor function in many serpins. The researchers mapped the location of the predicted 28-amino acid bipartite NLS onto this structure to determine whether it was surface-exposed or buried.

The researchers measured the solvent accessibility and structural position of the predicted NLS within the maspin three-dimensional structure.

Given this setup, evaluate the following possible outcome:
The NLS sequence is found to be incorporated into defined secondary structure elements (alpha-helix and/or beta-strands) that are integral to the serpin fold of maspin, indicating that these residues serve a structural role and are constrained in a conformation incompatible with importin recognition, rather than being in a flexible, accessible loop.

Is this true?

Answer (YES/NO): YES